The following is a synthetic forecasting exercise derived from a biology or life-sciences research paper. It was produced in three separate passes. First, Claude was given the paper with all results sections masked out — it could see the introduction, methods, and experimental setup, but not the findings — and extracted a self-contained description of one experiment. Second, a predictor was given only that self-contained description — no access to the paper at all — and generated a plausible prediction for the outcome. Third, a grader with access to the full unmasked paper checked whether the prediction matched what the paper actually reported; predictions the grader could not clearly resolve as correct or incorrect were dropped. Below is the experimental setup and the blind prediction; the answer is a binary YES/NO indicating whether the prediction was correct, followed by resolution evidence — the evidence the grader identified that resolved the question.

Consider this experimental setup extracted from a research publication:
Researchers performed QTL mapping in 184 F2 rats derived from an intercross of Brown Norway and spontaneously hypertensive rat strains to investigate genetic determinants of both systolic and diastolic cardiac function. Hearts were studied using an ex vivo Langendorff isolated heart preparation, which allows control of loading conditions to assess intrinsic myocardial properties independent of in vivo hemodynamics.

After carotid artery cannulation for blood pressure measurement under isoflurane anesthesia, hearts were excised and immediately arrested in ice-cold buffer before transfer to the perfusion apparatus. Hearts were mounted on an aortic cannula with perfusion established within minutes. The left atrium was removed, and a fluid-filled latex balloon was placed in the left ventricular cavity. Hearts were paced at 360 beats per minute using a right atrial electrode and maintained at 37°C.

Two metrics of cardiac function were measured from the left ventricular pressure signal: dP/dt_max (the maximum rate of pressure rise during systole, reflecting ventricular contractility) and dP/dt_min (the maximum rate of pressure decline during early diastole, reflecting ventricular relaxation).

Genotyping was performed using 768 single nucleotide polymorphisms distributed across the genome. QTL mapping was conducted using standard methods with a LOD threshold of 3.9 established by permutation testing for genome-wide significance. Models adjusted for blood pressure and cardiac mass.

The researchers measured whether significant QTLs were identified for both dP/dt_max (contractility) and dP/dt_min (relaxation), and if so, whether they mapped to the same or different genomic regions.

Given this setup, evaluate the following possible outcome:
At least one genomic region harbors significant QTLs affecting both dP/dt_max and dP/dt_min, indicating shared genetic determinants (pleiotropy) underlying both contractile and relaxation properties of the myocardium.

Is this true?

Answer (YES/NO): YES